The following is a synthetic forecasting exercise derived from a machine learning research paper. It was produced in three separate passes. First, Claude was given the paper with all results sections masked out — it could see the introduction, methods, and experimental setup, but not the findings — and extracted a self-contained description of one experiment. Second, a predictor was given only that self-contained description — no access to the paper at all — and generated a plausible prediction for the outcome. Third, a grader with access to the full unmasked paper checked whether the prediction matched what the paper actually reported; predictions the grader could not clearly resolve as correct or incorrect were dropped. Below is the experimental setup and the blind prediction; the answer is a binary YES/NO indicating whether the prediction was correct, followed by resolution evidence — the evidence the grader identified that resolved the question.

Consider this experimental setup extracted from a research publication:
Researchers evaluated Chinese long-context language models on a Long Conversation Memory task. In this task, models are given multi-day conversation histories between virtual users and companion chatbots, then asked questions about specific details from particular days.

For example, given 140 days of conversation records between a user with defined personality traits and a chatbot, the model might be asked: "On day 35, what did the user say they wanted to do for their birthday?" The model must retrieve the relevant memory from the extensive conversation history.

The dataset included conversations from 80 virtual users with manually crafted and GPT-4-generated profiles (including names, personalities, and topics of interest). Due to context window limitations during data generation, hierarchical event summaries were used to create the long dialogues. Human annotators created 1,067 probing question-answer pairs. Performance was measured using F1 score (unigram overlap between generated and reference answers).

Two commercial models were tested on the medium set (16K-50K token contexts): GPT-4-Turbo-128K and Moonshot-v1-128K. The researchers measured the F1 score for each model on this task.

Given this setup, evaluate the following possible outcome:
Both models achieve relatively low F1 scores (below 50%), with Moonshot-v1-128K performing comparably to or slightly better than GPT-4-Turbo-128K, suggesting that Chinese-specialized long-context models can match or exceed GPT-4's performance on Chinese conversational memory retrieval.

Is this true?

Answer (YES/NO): NO